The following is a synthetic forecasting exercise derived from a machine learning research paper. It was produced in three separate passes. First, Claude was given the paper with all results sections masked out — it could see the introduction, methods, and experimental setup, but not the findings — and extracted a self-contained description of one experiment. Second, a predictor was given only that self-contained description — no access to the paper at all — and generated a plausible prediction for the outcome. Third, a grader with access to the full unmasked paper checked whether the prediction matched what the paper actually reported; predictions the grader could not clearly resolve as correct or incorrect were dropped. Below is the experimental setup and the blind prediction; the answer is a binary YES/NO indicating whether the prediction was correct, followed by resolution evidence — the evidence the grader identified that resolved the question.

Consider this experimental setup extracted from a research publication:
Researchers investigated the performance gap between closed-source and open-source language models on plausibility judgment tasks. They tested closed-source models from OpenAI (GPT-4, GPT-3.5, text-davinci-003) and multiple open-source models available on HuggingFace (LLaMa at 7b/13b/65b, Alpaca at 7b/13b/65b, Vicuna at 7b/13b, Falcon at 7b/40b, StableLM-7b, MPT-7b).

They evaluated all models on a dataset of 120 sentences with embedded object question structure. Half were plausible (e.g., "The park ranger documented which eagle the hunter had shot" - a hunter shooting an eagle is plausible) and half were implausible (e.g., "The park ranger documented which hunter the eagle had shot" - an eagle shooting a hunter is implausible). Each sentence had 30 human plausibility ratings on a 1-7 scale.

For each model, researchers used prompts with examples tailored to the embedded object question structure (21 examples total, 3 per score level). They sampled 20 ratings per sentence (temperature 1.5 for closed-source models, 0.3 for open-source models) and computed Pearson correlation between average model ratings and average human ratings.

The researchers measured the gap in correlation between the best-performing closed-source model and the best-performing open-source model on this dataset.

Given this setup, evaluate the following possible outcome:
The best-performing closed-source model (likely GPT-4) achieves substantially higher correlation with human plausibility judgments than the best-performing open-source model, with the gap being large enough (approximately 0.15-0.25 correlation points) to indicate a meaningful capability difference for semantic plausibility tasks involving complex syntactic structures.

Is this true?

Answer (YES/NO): NO